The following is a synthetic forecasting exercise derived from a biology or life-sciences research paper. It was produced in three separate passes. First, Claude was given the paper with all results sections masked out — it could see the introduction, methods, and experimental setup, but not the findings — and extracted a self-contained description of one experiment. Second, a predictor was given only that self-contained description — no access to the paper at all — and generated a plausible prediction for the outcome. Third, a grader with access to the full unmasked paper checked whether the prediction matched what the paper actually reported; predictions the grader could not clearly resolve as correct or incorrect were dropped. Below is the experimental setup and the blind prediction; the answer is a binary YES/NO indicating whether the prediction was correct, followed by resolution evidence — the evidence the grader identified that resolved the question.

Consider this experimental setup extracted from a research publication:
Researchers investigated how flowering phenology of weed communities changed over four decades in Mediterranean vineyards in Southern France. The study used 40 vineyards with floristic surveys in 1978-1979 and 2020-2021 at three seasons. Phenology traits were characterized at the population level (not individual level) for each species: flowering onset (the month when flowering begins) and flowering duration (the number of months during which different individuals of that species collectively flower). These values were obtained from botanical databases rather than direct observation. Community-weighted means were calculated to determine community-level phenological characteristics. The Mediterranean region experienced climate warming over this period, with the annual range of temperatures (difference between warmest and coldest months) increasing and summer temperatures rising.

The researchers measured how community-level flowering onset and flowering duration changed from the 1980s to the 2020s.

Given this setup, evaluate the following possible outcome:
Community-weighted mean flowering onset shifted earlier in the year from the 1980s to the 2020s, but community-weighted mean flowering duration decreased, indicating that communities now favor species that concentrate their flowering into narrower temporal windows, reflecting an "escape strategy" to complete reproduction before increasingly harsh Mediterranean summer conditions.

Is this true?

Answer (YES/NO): NO